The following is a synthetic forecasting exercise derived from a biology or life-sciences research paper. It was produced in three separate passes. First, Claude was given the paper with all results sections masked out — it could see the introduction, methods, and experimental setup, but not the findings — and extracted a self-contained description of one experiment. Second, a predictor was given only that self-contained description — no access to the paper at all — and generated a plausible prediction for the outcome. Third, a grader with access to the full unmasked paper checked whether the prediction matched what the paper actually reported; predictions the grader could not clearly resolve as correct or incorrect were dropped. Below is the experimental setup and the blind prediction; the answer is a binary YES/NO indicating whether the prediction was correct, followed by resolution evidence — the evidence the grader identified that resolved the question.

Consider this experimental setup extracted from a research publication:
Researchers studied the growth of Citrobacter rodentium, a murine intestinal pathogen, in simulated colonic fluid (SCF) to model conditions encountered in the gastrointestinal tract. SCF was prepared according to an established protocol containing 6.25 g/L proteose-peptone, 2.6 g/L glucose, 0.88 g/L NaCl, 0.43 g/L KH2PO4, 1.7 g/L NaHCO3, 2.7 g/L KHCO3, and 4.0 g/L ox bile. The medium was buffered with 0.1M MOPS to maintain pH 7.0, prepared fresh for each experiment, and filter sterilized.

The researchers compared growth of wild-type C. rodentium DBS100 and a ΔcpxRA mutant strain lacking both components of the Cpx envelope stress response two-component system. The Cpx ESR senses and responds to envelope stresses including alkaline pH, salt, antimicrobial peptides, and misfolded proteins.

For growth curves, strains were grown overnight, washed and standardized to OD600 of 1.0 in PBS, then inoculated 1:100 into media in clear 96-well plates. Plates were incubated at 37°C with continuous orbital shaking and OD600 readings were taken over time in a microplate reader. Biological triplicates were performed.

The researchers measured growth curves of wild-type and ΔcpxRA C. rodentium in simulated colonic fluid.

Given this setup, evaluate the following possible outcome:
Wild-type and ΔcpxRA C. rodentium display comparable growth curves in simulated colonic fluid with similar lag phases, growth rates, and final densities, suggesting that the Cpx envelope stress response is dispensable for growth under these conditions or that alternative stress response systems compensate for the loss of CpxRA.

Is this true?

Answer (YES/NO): NO